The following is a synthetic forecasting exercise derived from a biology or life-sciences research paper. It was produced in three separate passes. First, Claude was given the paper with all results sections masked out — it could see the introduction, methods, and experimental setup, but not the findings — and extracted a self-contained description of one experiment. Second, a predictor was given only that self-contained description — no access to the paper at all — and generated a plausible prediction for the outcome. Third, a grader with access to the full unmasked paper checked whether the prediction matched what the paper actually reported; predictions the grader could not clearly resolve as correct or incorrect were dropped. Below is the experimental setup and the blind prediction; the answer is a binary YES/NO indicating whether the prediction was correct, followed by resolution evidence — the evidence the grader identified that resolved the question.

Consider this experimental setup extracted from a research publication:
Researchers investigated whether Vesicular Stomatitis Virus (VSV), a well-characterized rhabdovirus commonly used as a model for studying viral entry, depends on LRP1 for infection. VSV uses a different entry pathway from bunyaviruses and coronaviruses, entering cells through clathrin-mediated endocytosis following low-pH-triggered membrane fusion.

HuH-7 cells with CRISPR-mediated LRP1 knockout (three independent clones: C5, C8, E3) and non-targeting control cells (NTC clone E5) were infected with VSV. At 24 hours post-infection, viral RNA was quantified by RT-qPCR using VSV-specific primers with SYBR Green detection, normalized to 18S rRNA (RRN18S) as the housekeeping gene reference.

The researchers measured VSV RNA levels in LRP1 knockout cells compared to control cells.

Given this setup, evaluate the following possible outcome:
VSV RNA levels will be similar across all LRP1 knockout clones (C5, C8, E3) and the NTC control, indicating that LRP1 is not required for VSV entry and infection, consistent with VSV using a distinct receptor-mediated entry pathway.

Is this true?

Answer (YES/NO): NO